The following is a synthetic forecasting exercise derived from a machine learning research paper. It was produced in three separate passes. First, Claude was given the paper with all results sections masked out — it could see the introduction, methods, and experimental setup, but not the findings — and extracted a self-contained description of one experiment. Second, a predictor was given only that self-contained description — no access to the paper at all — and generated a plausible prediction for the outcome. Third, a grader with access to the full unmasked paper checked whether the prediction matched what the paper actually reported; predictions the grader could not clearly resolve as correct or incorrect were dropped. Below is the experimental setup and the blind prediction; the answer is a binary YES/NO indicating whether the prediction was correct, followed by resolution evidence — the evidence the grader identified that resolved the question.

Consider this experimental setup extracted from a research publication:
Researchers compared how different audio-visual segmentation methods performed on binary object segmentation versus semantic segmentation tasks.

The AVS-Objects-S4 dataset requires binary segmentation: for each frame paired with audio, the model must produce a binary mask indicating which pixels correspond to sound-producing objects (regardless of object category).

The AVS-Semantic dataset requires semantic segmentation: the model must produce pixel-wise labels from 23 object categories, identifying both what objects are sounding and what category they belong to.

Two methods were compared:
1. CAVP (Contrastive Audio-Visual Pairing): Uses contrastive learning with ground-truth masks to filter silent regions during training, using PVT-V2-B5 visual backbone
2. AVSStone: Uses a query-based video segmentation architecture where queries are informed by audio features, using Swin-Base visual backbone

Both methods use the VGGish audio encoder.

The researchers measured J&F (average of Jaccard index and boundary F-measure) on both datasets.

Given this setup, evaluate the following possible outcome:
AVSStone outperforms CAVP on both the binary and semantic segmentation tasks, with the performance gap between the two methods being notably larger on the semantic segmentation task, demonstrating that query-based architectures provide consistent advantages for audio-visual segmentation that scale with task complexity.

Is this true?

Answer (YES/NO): NO